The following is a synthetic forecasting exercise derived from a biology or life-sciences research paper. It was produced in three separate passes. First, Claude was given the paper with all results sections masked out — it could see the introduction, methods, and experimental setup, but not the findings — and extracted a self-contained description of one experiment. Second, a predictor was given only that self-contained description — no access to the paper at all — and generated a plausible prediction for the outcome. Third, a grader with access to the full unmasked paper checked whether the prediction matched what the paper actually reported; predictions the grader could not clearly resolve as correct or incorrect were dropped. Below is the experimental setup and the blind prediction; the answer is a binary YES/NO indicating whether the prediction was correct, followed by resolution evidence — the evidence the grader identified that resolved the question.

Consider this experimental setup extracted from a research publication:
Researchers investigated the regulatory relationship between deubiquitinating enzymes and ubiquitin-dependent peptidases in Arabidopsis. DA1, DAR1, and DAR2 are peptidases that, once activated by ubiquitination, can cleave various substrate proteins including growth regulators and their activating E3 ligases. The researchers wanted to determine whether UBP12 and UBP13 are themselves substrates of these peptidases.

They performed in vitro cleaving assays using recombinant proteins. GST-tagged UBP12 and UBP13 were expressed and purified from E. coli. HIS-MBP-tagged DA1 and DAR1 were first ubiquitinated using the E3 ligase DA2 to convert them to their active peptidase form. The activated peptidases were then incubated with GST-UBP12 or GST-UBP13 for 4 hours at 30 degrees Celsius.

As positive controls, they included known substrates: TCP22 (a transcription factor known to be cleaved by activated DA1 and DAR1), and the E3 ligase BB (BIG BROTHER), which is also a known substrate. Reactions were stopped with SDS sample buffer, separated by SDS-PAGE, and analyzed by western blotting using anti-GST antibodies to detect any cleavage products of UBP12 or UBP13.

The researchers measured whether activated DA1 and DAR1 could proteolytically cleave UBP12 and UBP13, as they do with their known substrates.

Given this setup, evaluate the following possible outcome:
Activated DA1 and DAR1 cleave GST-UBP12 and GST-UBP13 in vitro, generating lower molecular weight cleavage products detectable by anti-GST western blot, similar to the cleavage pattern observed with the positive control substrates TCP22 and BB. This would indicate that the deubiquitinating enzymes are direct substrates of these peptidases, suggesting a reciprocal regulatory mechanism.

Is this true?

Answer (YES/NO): NO